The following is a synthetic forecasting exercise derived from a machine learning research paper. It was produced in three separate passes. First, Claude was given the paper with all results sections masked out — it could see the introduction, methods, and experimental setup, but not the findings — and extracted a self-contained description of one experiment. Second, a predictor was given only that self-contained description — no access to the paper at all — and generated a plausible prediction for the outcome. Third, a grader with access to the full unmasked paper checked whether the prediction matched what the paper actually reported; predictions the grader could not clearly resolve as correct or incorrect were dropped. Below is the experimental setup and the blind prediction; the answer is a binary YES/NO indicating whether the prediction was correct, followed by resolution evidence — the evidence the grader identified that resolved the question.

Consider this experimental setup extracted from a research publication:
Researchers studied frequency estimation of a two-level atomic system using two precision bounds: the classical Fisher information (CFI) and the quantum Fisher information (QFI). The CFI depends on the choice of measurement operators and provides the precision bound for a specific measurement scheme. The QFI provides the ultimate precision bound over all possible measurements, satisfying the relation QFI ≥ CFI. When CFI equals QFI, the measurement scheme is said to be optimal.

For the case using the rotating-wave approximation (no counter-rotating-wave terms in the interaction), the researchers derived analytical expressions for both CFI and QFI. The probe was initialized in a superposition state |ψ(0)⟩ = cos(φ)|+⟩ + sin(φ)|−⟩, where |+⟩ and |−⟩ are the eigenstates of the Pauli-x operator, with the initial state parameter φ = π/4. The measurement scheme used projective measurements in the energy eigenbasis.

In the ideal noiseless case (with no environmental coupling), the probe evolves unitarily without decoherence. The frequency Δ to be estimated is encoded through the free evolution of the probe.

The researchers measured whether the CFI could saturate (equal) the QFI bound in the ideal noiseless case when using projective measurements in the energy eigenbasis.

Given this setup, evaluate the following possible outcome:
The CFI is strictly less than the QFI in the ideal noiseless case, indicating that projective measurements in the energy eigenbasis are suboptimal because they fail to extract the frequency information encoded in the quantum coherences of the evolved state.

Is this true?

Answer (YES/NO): NO